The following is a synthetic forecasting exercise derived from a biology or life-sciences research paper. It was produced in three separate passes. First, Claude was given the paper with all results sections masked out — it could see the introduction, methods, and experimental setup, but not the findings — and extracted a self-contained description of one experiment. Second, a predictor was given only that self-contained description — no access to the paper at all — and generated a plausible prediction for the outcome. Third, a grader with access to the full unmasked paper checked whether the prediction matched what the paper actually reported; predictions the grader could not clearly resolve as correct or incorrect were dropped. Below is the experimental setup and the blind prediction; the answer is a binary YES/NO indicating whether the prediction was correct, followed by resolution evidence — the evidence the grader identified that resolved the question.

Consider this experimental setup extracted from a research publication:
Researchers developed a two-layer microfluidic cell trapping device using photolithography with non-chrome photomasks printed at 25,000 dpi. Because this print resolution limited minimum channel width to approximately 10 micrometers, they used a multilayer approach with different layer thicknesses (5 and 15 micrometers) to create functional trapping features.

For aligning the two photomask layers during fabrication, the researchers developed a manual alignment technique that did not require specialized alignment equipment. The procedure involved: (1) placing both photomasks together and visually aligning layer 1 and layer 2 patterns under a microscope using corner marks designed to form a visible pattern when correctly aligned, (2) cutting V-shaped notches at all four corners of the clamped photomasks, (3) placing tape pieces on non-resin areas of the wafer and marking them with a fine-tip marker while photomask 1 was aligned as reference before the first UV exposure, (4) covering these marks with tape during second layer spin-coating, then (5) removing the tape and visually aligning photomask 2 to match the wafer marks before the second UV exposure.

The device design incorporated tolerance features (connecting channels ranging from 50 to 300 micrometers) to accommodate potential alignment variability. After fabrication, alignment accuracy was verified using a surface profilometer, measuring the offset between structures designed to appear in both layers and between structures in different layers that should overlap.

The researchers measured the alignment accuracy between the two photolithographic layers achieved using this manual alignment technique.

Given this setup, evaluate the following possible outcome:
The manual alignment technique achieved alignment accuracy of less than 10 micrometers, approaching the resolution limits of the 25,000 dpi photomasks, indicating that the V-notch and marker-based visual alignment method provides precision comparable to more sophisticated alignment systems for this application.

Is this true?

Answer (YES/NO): NO